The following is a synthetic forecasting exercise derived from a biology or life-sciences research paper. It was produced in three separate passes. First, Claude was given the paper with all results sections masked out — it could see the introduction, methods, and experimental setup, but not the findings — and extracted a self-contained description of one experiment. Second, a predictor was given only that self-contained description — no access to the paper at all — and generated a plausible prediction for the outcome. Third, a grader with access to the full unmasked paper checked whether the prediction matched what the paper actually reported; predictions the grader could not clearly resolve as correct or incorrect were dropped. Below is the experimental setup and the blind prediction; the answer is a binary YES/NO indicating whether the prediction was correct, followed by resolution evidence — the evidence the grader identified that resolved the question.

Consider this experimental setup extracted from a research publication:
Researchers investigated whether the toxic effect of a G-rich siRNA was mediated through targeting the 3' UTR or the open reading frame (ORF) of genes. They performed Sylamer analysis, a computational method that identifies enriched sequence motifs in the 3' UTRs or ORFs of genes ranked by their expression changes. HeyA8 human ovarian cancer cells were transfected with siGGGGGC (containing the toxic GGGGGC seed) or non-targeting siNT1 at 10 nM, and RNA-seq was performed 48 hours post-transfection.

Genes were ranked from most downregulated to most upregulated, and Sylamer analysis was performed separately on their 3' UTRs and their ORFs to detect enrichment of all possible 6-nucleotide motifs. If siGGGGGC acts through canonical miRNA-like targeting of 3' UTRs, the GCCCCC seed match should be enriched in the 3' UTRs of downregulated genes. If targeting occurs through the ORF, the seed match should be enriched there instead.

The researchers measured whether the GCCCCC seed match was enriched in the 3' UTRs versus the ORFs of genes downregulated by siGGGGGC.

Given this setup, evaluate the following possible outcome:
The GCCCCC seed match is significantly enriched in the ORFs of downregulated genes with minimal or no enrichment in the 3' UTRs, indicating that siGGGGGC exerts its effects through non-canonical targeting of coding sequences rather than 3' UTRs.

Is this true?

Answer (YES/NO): NO